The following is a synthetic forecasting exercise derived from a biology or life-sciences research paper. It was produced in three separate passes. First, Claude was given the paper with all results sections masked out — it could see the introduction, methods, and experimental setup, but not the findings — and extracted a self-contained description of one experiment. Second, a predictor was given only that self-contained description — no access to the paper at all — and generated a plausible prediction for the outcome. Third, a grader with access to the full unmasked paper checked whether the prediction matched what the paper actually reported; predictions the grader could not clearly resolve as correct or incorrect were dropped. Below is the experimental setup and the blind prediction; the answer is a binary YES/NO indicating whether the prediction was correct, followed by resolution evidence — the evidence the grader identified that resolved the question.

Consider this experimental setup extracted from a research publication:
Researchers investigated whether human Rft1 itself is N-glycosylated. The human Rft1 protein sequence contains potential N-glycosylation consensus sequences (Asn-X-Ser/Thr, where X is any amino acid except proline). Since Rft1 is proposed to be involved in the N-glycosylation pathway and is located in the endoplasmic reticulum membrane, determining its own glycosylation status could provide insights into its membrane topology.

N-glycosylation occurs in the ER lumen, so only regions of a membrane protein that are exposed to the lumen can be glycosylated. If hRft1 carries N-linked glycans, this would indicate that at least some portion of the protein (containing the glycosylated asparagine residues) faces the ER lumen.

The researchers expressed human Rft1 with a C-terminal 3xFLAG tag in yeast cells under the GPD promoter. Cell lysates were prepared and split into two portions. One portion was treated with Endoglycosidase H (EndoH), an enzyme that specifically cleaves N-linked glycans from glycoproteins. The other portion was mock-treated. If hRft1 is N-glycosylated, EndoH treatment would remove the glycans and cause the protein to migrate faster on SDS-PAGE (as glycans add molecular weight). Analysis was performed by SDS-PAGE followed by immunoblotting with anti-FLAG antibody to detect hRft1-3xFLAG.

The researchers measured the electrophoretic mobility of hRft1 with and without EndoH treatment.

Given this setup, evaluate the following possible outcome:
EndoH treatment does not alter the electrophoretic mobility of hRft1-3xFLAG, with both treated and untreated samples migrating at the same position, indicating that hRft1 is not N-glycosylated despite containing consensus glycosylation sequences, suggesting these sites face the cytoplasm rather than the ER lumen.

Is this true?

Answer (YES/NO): YES